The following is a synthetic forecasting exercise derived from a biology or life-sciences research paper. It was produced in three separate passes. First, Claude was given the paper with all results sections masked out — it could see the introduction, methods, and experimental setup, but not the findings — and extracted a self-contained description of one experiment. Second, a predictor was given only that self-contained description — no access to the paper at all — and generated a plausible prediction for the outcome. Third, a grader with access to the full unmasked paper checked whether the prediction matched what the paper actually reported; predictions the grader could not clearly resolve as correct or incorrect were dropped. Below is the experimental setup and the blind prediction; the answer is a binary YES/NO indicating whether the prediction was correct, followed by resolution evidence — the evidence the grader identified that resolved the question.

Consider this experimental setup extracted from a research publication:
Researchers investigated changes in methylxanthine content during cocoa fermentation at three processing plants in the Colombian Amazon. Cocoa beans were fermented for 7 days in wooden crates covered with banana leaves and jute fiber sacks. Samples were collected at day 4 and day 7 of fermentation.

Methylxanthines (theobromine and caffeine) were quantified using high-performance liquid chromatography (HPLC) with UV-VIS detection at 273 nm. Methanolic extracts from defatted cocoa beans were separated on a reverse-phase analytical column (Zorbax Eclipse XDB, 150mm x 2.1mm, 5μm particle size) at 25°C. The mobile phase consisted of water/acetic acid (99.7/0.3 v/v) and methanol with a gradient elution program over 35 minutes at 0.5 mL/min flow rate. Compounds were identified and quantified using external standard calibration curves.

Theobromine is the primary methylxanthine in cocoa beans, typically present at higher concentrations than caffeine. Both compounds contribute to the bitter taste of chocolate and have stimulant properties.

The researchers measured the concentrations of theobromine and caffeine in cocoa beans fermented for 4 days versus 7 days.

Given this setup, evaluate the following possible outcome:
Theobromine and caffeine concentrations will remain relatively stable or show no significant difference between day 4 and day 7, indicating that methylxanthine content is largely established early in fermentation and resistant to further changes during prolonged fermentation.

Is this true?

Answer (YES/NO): NO